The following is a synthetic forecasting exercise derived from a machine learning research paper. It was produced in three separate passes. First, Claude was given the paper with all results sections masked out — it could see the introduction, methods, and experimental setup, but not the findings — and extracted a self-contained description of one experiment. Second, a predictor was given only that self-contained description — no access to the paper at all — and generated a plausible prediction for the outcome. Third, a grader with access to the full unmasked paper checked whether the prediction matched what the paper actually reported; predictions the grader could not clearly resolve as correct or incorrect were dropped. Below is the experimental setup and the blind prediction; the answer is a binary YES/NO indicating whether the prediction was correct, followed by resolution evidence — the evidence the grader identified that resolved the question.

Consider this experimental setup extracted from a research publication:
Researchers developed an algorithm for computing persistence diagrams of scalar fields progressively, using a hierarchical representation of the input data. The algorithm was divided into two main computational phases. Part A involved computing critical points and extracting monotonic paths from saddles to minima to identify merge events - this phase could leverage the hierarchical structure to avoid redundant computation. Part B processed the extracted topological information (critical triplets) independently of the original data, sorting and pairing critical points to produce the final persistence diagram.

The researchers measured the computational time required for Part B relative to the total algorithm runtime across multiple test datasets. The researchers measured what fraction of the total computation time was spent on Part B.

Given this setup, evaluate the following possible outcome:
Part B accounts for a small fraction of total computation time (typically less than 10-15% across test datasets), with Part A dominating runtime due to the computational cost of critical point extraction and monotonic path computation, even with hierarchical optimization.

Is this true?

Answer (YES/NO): YES